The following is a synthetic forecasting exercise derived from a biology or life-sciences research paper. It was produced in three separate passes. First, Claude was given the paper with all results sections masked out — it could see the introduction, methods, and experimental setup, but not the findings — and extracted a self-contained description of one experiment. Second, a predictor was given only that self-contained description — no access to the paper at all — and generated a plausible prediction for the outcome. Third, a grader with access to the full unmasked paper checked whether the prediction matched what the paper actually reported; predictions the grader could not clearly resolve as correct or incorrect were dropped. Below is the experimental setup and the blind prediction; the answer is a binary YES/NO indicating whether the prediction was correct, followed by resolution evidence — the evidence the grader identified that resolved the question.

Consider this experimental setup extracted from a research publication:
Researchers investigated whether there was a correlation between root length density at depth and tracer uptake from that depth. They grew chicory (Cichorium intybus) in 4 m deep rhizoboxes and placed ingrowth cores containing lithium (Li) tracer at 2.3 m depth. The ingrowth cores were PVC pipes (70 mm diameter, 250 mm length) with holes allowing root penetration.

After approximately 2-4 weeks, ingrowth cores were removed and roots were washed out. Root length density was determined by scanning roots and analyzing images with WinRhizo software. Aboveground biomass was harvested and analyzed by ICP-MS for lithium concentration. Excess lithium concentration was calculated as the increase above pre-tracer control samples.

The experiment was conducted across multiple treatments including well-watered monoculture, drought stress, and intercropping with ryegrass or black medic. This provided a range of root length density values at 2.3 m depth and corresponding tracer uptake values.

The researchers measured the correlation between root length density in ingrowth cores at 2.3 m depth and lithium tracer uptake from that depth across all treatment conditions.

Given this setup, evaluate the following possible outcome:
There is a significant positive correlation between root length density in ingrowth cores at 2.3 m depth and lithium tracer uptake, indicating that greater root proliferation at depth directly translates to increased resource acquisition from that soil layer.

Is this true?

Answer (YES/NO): NO